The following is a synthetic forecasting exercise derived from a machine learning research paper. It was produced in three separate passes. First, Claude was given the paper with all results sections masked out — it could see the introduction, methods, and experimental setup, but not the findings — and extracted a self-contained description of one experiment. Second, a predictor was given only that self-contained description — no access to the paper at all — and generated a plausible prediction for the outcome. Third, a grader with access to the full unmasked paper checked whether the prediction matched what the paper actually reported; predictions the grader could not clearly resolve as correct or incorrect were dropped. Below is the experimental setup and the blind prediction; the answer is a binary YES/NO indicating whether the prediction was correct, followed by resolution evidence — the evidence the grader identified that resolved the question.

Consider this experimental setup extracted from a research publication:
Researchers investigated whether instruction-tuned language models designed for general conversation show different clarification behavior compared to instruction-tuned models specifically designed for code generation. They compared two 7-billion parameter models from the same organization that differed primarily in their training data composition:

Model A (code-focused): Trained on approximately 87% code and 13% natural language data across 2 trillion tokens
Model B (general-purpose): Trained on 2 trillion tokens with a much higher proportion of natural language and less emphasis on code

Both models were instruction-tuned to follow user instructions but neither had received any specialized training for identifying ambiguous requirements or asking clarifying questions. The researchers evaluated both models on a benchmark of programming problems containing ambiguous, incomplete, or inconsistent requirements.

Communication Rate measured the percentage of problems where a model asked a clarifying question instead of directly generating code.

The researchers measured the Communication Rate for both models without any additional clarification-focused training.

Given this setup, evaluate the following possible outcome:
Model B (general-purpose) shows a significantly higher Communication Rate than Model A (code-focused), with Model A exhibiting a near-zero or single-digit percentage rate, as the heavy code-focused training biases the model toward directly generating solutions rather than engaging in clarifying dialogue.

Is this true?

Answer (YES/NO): NO